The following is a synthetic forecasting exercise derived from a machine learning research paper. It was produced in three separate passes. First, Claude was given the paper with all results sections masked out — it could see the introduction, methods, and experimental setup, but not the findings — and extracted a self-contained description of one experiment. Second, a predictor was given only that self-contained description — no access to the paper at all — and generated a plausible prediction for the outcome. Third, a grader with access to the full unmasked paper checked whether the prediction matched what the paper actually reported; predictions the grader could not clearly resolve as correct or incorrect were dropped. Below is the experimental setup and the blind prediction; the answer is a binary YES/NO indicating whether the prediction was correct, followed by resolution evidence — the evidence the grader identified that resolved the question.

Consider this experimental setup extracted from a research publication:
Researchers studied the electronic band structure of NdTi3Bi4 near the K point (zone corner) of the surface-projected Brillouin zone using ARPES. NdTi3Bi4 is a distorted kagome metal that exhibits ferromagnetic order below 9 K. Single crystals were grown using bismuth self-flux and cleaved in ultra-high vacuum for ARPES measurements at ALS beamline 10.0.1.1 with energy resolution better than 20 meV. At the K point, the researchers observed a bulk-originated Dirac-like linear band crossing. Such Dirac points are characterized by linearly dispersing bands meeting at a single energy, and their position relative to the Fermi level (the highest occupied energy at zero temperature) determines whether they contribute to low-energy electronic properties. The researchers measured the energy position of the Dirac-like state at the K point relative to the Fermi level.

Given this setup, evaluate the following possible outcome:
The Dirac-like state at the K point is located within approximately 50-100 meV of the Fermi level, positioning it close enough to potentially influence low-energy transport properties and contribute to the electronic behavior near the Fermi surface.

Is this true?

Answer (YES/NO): NO